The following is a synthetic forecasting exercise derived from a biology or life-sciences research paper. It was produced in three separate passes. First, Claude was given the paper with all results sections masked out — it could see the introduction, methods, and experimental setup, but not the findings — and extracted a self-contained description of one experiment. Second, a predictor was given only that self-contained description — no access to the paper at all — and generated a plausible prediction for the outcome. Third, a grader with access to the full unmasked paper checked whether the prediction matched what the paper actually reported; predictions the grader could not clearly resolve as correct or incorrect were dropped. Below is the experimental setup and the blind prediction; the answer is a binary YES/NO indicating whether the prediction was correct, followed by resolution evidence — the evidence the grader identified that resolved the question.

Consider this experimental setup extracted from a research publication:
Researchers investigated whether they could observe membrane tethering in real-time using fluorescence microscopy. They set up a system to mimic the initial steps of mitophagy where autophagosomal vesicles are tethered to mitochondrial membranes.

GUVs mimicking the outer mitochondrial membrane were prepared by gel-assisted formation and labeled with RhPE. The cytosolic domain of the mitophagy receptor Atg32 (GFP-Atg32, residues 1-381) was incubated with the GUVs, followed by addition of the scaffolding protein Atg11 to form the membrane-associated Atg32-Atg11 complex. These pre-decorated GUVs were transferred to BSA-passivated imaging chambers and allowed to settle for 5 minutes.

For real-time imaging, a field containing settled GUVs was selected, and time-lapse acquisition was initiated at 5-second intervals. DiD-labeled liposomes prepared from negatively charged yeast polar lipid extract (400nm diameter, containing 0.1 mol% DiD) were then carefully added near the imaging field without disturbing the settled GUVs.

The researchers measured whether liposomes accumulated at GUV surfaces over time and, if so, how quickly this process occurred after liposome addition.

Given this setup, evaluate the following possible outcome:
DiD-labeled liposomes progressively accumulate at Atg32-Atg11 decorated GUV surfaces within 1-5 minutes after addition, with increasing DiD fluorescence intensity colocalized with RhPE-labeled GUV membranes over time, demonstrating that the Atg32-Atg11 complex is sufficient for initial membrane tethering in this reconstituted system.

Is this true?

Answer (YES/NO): YES